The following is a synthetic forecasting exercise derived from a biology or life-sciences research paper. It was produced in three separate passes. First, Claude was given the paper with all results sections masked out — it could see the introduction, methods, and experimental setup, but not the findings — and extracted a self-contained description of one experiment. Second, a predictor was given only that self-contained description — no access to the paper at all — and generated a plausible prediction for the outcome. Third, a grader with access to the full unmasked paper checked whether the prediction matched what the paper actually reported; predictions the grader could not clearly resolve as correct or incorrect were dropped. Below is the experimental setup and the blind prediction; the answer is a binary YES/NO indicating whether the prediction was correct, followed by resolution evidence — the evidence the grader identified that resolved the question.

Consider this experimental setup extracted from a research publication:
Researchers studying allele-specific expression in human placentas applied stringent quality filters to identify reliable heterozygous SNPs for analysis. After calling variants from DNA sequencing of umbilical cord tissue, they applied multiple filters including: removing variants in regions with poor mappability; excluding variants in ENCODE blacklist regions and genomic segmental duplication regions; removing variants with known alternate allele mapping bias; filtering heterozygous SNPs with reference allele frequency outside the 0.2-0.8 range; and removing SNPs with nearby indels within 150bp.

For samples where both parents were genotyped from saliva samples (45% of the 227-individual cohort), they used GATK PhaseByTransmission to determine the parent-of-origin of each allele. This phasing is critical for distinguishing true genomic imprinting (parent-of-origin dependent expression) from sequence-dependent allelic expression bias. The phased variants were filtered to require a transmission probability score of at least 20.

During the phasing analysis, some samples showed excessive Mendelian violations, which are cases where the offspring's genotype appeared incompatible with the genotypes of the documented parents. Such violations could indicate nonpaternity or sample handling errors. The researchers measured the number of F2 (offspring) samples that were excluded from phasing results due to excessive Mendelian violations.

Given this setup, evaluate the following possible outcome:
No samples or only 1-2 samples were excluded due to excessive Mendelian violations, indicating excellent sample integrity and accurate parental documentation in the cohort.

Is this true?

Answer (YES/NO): NO